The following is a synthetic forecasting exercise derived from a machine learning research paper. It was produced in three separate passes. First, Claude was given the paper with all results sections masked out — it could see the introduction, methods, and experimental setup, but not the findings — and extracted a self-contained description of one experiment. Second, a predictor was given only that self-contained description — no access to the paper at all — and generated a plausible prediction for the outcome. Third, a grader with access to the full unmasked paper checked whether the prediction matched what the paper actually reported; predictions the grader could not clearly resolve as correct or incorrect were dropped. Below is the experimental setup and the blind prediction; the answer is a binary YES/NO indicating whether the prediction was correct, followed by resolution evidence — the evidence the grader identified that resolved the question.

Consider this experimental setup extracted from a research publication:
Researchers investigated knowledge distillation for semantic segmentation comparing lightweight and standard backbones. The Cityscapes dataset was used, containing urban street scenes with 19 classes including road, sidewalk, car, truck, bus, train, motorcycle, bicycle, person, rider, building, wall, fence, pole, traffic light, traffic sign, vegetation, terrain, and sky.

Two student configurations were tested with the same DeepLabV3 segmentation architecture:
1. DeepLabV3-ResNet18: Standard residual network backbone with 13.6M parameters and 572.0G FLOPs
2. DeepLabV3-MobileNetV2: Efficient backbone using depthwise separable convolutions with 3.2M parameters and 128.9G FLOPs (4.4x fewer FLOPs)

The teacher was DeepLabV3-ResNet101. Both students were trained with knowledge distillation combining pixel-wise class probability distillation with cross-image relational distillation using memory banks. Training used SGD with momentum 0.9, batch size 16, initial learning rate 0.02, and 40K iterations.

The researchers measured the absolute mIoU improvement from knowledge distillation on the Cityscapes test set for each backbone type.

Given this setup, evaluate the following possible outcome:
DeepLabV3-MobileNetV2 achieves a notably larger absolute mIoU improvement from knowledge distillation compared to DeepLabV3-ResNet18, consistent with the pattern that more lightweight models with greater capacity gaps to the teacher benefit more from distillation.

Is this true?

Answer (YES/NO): NO